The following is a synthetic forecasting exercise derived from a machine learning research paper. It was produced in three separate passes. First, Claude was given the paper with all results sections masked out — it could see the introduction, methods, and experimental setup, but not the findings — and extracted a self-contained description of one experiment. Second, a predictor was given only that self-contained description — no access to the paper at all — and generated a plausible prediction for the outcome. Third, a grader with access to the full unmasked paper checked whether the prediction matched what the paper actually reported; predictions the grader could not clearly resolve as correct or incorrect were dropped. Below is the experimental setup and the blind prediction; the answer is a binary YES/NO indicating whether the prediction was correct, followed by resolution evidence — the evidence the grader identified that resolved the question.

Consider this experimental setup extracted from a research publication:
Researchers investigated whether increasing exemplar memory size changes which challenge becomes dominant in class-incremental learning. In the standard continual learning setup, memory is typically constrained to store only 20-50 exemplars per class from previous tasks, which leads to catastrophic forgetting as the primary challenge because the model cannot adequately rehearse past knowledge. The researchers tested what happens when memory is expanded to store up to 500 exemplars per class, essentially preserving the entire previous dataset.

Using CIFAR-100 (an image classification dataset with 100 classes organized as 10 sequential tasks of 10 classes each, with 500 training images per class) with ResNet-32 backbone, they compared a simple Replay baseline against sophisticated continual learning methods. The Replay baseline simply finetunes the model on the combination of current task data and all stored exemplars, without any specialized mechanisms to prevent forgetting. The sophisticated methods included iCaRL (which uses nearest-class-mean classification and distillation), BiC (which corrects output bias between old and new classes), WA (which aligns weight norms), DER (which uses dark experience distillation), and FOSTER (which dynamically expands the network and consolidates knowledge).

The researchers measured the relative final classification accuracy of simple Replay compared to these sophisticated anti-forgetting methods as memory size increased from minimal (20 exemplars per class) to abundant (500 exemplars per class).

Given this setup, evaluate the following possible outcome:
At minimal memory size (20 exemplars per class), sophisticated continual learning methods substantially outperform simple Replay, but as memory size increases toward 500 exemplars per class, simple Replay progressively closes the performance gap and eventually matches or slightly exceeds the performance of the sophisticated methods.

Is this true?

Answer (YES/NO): YES